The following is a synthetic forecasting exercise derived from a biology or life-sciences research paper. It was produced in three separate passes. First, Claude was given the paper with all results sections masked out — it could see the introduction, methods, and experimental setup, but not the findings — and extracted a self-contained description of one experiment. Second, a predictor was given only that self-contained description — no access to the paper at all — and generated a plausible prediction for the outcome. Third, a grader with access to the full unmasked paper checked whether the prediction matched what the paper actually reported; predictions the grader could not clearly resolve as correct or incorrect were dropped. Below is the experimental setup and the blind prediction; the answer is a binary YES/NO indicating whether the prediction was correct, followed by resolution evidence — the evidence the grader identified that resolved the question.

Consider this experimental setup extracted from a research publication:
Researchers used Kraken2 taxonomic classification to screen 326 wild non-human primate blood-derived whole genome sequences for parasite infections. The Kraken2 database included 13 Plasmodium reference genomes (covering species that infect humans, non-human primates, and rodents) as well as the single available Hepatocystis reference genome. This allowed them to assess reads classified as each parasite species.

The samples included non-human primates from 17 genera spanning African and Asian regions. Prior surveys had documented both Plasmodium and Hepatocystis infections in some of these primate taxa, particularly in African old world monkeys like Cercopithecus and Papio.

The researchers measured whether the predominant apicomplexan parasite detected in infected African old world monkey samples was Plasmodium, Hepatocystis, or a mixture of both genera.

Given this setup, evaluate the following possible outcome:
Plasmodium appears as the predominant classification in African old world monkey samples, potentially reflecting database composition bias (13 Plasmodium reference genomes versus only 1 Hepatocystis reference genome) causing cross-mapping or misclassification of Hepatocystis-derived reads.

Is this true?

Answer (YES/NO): NO